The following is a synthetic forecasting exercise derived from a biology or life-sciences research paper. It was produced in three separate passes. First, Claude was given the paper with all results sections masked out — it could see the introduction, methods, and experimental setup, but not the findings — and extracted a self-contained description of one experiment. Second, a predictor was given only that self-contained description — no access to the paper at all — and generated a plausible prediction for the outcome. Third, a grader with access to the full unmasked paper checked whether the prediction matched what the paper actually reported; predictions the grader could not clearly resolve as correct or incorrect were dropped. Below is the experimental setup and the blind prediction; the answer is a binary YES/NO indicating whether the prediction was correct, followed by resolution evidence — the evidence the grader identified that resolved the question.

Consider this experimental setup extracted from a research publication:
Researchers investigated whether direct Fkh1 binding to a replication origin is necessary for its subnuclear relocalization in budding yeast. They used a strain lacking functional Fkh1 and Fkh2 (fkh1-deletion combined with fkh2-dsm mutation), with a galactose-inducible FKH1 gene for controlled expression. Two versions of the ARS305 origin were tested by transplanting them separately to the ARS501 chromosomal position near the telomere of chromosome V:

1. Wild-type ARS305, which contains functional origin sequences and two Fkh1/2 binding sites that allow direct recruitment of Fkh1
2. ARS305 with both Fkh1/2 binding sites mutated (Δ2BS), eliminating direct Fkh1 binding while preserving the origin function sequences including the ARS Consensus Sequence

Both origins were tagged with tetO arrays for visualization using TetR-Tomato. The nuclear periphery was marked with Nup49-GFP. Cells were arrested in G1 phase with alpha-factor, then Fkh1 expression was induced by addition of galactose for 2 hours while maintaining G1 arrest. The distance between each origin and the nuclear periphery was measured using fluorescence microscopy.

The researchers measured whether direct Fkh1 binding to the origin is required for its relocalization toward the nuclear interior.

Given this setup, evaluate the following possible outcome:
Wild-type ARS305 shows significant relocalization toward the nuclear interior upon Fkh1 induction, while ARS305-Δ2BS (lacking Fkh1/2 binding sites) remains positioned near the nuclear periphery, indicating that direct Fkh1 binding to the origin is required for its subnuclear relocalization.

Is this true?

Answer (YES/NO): YES